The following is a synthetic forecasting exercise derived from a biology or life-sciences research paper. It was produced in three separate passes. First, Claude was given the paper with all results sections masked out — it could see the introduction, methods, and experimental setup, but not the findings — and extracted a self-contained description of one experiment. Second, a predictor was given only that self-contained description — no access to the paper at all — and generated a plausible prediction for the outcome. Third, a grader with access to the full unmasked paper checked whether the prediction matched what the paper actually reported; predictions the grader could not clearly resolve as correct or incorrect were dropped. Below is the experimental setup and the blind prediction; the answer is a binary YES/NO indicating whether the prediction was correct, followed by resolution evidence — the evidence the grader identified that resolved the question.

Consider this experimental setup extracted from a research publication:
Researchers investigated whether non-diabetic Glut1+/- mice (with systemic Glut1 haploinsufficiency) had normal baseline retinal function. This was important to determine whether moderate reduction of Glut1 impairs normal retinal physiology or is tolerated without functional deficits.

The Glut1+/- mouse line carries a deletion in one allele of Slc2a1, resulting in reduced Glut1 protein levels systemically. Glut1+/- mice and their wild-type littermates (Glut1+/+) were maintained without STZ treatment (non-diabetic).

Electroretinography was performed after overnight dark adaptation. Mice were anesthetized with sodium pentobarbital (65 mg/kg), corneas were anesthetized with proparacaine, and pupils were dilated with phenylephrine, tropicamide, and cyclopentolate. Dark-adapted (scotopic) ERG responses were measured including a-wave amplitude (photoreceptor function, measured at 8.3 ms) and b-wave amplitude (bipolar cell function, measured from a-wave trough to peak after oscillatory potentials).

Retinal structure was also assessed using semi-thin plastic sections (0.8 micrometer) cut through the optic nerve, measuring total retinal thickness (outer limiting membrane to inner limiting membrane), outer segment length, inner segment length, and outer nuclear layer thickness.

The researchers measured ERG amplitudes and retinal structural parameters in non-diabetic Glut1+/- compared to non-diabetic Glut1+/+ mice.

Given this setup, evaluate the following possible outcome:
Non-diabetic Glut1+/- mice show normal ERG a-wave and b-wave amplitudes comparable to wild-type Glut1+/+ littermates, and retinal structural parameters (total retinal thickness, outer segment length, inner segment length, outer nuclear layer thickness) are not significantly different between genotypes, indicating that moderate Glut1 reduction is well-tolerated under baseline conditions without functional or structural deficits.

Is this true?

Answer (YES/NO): YES